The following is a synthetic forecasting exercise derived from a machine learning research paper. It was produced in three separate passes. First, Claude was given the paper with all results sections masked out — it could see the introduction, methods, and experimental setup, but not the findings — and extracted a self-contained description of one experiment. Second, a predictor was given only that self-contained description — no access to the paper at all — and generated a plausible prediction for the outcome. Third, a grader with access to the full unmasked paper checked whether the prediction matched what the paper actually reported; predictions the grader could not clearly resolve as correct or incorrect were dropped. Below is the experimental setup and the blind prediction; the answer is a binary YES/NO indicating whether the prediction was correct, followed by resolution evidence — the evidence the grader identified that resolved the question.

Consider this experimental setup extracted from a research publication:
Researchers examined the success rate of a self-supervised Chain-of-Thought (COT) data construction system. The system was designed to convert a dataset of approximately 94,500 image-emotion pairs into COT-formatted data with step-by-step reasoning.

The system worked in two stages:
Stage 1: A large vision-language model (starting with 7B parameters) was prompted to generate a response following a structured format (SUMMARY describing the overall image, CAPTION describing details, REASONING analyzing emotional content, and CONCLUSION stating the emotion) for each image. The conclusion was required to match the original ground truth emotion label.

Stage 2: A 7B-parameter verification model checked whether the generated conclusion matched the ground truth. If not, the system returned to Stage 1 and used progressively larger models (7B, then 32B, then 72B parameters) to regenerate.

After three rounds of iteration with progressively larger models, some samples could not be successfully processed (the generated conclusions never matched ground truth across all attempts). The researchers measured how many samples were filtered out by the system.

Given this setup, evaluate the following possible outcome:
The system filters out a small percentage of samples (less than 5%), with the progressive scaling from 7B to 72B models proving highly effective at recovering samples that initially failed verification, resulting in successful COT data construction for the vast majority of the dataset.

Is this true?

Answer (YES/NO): YES